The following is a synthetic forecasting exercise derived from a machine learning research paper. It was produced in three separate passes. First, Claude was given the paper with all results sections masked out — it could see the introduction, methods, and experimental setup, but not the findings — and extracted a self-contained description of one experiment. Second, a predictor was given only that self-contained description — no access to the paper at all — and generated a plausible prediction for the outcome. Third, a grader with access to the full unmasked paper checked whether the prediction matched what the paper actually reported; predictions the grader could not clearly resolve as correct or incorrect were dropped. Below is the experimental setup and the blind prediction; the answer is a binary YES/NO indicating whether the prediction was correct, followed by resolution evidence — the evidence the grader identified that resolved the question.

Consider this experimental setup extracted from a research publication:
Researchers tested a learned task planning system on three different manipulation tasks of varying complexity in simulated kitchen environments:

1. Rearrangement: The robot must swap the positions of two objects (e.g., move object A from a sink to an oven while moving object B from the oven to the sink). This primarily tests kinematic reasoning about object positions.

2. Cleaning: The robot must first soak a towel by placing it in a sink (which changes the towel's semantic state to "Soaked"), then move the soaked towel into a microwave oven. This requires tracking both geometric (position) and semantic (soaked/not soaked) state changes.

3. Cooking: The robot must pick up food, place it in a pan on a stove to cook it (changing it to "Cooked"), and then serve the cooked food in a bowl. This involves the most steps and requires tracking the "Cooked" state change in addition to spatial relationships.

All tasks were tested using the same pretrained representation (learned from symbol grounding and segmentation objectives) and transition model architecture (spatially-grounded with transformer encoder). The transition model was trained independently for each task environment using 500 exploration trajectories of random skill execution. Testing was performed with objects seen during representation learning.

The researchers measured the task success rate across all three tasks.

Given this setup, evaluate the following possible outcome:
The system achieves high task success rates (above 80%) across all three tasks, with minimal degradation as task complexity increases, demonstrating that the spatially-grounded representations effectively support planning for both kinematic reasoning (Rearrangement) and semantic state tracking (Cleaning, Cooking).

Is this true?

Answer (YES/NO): NO